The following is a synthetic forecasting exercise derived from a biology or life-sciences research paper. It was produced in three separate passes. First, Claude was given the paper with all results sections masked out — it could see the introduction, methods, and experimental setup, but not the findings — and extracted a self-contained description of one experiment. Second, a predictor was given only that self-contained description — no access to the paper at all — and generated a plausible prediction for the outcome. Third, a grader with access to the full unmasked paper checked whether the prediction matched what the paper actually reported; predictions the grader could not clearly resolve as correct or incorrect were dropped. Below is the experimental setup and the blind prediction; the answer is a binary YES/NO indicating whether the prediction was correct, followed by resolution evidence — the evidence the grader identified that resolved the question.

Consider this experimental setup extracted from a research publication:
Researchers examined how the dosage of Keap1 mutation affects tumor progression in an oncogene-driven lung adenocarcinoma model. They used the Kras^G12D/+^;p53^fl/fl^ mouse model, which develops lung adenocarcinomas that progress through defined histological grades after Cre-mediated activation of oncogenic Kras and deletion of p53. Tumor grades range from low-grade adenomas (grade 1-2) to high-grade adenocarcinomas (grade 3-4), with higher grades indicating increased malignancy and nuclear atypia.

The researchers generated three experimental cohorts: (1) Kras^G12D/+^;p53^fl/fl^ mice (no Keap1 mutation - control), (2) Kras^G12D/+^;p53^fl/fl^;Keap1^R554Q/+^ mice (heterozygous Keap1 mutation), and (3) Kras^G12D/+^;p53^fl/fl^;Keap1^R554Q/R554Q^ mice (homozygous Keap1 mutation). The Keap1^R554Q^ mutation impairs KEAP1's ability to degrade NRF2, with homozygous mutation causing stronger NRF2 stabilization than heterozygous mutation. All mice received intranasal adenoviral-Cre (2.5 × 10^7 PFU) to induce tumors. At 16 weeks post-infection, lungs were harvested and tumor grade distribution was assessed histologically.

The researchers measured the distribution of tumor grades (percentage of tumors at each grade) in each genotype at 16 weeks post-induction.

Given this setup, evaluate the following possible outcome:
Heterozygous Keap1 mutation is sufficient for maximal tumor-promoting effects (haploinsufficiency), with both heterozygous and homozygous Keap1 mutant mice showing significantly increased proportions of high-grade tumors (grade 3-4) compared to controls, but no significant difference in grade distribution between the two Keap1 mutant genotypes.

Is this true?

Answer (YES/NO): NO